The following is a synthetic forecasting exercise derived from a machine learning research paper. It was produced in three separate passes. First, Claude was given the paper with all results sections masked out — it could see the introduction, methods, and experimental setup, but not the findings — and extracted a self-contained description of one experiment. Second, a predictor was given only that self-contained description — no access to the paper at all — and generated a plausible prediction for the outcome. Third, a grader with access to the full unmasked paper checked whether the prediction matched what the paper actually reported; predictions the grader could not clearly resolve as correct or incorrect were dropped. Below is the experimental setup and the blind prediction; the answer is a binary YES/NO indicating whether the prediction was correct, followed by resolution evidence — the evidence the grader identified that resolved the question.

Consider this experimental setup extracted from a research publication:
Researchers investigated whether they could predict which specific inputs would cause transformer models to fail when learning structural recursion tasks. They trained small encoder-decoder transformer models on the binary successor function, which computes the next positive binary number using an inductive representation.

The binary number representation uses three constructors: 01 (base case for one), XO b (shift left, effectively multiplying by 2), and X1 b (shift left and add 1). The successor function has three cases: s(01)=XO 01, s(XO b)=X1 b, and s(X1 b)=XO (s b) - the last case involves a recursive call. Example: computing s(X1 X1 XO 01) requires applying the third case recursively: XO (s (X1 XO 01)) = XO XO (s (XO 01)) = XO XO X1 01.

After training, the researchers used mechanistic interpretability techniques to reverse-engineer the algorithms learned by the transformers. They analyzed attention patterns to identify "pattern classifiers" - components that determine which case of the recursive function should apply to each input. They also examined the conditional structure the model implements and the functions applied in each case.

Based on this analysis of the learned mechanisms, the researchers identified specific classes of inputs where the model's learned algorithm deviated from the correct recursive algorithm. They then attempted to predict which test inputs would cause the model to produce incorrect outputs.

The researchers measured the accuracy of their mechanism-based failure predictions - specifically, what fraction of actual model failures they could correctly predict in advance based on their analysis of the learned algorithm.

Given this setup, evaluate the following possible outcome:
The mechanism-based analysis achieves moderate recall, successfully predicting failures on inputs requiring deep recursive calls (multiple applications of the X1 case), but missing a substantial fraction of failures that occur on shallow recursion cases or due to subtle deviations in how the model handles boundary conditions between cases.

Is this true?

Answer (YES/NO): NO